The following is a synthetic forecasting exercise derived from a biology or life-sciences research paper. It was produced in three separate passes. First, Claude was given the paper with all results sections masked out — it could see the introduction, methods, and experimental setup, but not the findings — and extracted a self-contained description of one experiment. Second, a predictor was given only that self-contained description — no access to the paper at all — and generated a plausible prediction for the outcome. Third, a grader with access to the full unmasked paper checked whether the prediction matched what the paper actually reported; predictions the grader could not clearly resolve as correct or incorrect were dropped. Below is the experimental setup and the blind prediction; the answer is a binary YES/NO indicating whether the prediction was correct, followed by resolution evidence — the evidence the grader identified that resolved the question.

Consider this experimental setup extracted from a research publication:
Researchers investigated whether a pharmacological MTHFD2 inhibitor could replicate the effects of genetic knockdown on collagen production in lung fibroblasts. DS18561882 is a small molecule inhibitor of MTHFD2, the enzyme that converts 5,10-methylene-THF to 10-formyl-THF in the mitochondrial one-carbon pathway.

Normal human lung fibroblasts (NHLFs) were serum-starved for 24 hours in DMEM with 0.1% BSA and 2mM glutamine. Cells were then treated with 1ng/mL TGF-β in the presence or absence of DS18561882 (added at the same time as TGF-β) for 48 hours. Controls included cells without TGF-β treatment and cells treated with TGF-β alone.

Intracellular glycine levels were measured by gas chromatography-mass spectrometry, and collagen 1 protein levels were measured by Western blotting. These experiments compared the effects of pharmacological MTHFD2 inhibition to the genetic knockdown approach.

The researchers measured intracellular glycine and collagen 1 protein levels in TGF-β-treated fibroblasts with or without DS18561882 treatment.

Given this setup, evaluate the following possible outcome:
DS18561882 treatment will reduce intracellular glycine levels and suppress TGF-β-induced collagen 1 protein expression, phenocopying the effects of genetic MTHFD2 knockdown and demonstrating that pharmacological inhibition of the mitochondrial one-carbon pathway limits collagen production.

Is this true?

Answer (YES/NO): YES